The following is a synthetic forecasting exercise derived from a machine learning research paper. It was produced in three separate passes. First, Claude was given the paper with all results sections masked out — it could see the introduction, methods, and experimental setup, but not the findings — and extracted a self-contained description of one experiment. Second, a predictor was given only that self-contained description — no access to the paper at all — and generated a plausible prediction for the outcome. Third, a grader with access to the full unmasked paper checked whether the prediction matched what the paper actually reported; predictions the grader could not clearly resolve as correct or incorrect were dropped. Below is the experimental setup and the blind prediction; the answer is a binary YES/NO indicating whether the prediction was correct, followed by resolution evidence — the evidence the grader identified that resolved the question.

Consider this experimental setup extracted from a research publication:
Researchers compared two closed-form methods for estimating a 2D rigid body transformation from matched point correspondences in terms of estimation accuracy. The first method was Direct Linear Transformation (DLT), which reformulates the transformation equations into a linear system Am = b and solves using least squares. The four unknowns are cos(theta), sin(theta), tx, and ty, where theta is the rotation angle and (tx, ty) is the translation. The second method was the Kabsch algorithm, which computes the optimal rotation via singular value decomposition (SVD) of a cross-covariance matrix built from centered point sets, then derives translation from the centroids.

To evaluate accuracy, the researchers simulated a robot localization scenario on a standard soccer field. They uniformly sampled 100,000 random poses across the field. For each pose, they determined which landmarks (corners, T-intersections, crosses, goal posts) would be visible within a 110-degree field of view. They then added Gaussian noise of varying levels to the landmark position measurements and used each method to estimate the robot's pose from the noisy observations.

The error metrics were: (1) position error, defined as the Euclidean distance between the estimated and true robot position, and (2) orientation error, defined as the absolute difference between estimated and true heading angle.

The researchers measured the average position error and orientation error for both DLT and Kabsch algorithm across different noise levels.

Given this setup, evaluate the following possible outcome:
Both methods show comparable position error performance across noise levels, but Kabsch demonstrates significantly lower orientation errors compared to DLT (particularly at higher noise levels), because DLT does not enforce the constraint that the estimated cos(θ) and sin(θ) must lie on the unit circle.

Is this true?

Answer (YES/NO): NO